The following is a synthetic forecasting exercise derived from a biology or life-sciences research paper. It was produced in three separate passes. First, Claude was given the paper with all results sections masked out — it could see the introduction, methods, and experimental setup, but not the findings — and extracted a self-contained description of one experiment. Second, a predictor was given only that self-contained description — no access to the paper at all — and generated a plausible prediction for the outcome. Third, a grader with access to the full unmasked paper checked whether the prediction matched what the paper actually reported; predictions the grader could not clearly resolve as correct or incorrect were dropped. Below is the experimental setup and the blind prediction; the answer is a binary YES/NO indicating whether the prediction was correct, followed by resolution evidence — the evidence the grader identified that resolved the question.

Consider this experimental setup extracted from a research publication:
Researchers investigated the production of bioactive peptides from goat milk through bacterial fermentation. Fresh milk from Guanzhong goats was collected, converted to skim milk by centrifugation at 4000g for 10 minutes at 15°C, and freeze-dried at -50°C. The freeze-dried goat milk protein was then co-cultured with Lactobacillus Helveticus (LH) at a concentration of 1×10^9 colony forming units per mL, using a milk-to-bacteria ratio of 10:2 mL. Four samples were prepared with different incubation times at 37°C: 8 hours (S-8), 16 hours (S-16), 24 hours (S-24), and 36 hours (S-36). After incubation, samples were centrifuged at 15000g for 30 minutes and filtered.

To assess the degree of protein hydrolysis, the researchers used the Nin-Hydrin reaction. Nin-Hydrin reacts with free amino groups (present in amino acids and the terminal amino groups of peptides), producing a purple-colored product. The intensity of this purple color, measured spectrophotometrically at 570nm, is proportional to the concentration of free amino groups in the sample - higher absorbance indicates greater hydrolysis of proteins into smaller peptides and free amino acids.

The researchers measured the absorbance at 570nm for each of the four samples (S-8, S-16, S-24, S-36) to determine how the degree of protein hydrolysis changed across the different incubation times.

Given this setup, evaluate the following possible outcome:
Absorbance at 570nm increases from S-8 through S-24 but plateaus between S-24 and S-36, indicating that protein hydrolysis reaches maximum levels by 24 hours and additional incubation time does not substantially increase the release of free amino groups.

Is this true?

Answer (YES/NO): YES